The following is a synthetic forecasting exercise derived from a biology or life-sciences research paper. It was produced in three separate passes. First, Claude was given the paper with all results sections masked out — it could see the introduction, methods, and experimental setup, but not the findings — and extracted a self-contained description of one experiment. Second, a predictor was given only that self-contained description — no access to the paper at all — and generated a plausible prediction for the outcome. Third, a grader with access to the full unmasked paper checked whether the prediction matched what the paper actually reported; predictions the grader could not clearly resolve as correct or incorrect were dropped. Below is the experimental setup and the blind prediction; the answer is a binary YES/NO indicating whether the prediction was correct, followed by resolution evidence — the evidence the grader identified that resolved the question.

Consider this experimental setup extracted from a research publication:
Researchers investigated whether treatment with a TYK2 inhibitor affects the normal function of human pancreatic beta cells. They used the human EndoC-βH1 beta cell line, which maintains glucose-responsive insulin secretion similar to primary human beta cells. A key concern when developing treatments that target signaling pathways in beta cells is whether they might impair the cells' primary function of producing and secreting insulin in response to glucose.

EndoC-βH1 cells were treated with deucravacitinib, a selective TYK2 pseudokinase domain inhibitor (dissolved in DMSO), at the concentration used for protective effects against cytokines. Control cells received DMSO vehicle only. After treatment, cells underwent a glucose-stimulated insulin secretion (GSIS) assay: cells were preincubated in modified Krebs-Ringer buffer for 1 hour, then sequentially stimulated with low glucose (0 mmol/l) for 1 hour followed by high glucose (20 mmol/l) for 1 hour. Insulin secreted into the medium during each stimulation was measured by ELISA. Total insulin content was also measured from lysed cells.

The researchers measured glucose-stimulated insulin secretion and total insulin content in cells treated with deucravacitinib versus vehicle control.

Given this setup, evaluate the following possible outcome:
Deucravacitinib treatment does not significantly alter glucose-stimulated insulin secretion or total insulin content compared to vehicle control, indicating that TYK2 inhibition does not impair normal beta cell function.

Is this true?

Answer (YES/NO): YES